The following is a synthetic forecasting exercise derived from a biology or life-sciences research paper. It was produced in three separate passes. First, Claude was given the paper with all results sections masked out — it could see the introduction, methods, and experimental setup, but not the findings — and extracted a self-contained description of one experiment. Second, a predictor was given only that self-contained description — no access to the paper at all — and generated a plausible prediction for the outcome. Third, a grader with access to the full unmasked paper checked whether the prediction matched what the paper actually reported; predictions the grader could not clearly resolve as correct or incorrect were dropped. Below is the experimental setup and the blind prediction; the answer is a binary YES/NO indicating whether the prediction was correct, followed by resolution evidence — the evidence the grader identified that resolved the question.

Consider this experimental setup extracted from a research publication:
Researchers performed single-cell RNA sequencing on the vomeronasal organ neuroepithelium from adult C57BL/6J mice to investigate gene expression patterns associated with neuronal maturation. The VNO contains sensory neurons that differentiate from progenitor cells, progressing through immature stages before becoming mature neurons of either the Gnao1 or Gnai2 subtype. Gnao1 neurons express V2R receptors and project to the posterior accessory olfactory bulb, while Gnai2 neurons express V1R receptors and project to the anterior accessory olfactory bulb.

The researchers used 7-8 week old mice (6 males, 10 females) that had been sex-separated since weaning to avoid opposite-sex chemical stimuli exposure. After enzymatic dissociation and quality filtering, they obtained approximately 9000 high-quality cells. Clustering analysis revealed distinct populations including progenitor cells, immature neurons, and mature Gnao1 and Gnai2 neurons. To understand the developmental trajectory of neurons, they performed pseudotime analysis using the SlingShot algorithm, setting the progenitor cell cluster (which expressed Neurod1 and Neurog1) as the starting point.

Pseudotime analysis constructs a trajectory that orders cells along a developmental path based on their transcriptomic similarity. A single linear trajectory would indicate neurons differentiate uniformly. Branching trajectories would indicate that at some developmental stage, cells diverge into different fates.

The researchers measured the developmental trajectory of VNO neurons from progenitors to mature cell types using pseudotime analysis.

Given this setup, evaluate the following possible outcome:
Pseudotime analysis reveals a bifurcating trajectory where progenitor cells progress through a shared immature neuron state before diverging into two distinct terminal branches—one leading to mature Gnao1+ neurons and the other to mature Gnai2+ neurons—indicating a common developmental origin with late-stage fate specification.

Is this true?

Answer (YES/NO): NO